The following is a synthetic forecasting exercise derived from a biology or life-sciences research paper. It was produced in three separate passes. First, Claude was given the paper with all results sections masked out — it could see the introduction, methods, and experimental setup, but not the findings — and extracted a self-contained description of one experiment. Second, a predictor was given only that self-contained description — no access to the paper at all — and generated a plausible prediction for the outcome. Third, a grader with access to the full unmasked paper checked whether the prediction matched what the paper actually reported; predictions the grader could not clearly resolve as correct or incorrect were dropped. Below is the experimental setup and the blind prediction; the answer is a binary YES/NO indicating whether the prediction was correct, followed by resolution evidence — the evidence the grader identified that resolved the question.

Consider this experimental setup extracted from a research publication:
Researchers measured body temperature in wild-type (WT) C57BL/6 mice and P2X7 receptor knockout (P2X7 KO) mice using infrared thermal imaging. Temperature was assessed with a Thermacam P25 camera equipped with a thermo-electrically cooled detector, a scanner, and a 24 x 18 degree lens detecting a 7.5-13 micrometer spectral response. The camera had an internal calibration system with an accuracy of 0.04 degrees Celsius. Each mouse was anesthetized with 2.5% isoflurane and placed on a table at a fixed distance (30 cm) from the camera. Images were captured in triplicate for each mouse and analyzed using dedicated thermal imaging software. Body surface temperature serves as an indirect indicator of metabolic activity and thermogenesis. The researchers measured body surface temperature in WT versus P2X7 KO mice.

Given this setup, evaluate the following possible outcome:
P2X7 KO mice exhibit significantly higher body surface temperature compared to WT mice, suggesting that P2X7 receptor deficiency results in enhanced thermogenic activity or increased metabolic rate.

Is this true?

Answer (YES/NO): YES